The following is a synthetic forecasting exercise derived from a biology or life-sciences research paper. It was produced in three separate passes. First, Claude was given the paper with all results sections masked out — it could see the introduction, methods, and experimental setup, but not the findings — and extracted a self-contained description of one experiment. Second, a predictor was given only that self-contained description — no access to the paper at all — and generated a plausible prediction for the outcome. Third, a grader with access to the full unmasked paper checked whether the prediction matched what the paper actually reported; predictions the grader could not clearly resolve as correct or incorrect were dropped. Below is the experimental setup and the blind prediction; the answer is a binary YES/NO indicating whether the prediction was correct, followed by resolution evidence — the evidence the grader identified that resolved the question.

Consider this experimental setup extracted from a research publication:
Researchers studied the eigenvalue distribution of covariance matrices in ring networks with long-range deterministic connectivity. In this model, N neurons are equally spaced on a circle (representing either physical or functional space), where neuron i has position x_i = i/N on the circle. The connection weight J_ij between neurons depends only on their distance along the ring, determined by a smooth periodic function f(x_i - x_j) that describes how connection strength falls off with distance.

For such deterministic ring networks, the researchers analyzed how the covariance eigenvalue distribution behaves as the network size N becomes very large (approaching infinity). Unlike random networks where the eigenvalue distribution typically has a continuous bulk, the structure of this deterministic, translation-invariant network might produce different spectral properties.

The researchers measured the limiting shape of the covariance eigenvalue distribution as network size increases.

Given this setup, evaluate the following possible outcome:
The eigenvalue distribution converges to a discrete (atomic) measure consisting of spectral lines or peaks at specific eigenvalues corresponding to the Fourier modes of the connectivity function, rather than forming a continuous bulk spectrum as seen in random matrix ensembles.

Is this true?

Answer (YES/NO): YES